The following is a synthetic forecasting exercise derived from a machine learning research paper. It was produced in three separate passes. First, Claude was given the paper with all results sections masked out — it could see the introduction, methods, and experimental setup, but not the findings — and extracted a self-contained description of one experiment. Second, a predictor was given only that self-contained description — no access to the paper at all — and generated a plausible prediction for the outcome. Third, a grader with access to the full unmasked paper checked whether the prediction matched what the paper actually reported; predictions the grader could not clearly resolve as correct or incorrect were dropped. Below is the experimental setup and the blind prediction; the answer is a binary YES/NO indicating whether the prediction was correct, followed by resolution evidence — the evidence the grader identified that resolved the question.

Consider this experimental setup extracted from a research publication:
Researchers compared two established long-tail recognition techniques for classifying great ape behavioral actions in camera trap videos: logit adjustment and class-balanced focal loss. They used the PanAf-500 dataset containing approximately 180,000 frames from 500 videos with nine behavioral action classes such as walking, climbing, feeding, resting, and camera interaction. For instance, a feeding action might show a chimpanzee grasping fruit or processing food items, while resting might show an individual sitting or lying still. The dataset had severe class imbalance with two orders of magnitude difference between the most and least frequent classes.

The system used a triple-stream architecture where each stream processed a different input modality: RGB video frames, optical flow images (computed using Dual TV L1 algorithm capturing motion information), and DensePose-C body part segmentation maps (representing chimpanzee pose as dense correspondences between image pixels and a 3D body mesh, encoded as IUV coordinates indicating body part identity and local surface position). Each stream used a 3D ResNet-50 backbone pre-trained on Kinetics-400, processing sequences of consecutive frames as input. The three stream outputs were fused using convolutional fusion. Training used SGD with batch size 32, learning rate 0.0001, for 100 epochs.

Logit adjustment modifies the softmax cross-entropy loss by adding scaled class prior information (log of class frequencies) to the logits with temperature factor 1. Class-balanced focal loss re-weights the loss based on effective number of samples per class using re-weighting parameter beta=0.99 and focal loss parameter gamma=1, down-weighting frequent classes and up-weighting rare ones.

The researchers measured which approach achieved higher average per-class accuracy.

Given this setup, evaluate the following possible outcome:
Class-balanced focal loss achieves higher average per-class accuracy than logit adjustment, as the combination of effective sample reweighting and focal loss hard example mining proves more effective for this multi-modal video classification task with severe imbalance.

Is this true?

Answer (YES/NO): YES